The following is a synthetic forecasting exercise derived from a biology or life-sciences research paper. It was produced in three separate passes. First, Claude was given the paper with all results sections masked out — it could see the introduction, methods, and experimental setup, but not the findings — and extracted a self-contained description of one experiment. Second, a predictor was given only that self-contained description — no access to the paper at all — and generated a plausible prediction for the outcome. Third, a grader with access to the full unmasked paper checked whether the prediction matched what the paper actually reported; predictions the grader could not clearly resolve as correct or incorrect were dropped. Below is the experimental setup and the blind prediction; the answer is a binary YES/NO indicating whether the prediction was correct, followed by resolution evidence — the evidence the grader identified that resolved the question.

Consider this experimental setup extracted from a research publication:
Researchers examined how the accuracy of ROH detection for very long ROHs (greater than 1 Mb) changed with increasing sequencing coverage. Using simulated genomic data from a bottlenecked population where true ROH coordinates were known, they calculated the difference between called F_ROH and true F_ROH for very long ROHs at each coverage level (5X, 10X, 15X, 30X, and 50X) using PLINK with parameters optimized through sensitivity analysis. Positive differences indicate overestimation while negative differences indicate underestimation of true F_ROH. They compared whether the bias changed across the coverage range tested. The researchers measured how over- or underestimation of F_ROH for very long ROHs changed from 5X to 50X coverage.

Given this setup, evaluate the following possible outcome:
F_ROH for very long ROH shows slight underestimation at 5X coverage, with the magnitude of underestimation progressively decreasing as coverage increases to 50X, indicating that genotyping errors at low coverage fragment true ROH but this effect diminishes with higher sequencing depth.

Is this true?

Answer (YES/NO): NO